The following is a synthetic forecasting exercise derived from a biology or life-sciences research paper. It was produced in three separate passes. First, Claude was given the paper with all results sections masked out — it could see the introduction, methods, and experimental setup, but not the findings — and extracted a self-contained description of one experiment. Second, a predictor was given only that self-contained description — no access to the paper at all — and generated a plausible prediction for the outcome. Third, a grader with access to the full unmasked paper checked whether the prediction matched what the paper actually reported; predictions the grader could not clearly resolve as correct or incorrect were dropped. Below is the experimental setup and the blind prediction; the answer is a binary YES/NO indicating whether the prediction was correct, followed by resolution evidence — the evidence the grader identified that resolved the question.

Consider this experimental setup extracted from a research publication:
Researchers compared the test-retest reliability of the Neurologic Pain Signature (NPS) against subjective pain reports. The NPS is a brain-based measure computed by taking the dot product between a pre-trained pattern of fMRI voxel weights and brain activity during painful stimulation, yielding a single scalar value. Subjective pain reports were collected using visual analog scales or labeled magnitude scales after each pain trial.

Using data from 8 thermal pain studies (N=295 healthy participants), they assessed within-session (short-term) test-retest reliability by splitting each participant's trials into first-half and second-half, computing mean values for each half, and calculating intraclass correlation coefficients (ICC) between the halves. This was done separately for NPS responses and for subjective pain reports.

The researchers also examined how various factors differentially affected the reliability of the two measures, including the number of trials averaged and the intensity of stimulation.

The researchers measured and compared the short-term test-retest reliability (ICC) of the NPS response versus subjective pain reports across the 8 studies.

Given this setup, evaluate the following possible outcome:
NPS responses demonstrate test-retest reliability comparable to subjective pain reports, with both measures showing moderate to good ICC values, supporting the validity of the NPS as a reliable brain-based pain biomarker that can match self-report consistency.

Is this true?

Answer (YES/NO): NO